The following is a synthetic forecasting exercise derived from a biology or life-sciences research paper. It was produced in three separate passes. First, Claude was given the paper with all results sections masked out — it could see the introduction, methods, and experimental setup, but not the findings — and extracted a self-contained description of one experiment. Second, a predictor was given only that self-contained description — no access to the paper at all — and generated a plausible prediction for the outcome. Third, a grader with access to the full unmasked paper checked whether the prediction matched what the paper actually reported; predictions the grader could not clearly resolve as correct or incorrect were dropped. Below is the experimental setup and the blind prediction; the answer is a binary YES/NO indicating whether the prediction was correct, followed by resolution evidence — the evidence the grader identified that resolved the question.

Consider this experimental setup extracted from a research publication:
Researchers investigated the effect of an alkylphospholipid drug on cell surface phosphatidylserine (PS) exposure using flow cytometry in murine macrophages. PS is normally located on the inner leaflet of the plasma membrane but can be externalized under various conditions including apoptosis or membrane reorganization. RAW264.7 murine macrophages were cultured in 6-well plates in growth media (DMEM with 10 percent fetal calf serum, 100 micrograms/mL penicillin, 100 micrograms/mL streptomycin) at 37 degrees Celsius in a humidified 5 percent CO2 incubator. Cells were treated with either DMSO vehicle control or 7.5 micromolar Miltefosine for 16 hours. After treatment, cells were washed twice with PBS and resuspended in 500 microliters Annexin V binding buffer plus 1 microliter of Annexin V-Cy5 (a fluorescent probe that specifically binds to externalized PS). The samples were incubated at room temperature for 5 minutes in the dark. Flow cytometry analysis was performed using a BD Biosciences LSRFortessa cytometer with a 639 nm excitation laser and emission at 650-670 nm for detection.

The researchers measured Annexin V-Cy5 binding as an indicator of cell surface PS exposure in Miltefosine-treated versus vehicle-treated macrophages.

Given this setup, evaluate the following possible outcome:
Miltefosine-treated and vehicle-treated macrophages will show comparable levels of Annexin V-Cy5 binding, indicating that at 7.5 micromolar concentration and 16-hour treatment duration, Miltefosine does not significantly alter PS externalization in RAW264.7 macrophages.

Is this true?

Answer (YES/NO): NO